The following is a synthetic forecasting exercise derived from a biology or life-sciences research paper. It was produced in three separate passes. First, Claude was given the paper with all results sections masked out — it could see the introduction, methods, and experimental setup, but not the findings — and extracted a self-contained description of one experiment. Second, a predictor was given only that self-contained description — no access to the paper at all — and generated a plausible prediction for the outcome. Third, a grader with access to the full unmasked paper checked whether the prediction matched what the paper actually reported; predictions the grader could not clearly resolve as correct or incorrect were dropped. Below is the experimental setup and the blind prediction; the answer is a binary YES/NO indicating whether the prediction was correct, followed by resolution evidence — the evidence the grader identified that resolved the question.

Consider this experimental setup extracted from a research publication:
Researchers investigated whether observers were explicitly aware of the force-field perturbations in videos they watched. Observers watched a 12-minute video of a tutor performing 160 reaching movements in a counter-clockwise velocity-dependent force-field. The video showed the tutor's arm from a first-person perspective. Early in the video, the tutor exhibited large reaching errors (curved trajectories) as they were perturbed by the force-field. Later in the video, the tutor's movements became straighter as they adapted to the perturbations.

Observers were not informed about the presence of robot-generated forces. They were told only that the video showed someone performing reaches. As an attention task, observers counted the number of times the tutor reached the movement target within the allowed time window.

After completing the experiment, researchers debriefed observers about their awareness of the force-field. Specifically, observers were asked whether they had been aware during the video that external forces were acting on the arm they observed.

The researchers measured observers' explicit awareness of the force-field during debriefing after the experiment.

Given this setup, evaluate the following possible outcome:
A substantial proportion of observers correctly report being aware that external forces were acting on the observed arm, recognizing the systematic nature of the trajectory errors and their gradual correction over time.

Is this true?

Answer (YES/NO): NO